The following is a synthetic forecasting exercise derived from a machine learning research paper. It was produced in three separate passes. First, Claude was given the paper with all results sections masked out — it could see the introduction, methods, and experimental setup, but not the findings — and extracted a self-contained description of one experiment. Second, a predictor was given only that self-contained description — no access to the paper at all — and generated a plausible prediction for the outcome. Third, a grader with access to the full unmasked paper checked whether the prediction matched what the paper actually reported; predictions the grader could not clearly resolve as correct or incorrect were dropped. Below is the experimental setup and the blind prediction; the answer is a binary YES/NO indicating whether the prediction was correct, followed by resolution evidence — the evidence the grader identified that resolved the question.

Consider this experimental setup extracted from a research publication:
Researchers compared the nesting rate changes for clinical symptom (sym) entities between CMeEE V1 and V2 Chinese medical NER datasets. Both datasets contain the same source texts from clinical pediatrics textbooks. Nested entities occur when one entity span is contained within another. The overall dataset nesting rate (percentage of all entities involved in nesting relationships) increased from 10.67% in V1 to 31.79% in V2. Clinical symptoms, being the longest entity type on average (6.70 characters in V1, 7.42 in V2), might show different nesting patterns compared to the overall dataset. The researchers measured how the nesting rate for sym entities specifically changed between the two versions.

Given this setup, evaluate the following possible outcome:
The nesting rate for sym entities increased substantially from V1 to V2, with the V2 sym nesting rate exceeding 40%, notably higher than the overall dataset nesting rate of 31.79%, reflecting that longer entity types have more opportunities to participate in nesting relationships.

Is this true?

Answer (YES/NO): YES